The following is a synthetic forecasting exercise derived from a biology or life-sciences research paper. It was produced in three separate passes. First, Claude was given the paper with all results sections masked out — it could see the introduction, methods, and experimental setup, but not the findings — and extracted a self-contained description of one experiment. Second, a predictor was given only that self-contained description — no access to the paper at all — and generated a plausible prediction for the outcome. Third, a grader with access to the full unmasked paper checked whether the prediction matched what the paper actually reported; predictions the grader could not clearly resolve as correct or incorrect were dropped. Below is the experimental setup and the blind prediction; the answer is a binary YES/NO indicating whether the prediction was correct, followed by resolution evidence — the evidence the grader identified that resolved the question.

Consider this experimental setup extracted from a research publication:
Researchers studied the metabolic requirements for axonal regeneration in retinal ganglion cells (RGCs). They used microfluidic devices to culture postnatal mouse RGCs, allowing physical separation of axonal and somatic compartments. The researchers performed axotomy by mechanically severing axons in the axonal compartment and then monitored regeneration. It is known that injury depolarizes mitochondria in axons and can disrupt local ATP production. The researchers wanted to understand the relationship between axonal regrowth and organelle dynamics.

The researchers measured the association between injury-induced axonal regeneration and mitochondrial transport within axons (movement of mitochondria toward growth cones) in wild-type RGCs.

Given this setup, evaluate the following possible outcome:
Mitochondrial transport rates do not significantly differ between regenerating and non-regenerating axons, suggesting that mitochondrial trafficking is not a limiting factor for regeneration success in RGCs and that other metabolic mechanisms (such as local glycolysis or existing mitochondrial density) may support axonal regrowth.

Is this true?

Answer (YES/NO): NO